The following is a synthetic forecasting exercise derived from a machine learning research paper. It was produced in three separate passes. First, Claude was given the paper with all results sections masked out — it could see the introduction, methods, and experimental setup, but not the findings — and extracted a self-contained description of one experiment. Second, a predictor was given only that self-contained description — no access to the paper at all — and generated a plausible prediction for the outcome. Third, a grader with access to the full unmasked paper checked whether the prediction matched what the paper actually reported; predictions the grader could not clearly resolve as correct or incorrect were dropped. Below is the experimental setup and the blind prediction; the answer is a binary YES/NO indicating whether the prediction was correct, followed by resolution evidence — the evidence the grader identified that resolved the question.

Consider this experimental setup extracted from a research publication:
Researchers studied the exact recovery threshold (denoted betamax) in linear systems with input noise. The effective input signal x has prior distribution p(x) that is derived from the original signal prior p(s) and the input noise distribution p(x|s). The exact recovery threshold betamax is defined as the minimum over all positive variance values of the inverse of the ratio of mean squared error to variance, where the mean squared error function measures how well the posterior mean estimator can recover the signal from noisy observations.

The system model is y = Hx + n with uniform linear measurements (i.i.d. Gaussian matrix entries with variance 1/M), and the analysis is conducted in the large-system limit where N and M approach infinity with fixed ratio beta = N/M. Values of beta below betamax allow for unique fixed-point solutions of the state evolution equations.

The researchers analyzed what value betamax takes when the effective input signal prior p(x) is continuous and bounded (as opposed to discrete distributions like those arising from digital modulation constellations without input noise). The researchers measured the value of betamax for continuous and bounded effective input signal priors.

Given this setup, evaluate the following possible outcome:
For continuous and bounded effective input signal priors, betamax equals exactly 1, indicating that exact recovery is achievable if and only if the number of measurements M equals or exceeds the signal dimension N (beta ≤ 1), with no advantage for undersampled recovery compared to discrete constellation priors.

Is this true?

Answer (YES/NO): YES